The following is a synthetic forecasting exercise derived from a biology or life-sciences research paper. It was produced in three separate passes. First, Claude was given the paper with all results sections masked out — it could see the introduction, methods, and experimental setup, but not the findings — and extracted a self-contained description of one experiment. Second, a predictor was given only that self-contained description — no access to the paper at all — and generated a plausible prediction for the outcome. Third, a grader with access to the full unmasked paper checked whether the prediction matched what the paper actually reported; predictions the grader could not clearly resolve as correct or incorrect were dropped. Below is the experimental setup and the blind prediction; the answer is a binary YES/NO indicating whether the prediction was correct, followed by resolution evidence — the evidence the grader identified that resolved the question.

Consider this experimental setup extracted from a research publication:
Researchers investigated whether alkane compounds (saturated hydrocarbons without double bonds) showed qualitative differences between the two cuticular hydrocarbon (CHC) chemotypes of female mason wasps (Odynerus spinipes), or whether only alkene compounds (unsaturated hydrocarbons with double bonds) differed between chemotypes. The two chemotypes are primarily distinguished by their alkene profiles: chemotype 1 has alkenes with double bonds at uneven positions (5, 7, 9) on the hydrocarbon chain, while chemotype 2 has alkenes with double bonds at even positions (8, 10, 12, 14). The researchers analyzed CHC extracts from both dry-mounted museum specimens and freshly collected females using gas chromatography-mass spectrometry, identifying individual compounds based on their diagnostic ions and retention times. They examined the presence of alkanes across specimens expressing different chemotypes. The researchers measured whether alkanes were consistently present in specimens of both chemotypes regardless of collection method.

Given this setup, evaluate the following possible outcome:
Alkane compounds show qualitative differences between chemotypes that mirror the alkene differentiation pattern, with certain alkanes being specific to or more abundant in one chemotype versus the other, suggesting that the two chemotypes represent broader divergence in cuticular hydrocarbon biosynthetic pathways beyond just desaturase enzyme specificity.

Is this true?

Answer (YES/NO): NO